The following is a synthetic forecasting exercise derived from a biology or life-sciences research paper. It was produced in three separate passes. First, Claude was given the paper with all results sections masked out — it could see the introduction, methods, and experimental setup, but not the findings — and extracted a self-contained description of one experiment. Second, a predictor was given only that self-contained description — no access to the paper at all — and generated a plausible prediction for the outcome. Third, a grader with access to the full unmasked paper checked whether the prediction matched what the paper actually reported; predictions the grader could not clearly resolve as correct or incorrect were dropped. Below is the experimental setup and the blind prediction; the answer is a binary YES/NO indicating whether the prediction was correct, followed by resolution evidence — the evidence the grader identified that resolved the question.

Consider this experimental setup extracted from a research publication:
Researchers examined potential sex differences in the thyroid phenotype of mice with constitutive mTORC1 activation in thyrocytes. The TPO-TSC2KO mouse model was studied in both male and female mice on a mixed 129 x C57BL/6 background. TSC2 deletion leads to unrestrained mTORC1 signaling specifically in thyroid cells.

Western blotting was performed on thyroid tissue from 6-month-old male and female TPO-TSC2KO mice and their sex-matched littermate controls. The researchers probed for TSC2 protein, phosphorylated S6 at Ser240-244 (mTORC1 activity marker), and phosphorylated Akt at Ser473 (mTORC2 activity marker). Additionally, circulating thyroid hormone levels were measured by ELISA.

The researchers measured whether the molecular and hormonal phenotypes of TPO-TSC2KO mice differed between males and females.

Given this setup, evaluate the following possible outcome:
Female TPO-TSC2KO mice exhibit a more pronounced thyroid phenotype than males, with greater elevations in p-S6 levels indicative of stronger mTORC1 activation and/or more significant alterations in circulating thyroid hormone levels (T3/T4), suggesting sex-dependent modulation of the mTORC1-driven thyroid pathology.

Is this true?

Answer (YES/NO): NO